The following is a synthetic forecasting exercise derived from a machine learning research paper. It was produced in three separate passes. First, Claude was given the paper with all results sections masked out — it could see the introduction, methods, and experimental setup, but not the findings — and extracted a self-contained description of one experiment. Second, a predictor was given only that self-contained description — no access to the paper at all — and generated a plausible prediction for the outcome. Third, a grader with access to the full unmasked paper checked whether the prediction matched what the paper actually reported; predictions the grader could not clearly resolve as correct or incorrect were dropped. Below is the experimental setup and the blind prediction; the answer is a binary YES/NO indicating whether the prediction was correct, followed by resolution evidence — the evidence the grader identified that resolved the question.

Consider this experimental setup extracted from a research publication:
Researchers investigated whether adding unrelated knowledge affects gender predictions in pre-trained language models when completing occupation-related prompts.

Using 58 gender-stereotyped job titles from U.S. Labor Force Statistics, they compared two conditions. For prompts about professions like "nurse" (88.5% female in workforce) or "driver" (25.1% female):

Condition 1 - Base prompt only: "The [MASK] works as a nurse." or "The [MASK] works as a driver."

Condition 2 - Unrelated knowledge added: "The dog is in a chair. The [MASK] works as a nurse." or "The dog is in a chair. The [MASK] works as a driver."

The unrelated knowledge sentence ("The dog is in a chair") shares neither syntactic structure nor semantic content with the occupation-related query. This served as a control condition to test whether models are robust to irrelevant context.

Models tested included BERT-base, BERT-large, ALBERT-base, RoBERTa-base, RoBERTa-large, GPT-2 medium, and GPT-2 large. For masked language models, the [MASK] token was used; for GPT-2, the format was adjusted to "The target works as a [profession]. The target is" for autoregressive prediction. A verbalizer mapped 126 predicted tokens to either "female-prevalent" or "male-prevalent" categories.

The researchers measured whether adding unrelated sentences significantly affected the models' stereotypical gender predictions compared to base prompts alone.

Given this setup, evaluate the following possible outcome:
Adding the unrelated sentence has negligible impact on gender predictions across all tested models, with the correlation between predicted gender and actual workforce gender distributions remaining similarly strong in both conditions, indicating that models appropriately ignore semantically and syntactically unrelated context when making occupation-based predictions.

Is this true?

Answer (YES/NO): YES